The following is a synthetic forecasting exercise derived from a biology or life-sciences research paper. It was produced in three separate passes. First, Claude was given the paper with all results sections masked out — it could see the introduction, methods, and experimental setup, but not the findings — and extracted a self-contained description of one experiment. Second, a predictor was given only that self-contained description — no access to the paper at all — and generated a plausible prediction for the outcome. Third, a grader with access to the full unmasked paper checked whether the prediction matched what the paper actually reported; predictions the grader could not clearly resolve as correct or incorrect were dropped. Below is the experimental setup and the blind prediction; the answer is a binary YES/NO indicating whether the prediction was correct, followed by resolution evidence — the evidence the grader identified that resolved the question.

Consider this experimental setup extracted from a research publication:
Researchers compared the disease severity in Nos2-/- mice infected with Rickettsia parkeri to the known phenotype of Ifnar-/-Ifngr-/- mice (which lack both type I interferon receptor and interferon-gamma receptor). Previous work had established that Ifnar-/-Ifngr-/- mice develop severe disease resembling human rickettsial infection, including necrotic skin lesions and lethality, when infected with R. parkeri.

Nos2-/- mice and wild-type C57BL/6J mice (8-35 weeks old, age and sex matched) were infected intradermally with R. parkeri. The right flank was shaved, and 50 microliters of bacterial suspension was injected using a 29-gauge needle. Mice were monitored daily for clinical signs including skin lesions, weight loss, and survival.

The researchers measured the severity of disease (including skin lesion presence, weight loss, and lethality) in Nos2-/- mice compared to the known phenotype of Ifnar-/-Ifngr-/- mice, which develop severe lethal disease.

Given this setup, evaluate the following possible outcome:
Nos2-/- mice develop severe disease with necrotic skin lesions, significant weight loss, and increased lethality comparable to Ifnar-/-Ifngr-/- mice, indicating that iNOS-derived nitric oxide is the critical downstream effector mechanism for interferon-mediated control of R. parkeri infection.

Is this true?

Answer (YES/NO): NO